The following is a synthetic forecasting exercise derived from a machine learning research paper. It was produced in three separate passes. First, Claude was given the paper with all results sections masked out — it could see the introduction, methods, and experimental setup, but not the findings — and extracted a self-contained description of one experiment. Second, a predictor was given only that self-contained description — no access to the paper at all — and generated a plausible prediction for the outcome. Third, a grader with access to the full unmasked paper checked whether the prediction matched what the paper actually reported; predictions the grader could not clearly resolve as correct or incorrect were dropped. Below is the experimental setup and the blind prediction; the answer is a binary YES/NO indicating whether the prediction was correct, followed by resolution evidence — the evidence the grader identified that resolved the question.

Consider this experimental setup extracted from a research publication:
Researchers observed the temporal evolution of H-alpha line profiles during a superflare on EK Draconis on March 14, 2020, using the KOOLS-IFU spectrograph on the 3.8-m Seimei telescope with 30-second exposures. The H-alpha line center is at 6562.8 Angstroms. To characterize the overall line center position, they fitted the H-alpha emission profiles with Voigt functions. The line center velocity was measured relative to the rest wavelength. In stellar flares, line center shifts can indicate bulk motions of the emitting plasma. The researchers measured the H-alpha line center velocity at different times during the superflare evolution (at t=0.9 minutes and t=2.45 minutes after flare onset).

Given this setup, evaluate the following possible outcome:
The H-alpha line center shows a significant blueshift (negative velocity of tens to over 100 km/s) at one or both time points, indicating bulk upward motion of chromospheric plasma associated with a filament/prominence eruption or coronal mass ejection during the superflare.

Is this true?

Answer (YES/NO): NO